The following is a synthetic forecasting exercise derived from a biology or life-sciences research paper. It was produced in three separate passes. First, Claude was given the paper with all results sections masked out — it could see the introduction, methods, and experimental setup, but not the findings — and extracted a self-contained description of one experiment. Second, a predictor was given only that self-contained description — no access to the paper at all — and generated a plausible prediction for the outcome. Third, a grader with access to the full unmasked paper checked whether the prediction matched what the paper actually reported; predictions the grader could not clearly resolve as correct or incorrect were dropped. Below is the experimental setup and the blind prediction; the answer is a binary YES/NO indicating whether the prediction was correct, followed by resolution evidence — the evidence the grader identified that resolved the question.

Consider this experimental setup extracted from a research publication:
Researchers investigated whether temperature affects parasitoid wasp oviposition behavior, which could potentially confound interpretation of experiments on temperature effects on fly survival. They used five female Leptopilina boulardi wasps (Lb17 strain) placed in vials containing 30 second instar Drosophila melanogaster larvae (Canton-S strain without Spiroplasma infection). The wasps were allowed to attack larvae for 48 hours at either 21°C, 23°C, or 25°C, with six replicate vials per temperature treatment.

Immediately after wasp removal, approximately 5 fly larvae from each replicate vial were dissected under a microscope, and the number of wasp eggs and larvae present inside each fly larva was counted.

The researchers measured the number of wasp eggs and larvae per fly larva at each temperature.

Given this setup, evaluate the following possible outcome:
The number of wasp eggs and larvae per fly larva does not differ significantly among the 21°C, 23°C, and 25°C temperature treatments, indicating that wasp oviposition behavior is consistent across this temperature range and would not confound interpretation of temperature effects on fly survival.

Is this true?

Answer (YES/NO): YES